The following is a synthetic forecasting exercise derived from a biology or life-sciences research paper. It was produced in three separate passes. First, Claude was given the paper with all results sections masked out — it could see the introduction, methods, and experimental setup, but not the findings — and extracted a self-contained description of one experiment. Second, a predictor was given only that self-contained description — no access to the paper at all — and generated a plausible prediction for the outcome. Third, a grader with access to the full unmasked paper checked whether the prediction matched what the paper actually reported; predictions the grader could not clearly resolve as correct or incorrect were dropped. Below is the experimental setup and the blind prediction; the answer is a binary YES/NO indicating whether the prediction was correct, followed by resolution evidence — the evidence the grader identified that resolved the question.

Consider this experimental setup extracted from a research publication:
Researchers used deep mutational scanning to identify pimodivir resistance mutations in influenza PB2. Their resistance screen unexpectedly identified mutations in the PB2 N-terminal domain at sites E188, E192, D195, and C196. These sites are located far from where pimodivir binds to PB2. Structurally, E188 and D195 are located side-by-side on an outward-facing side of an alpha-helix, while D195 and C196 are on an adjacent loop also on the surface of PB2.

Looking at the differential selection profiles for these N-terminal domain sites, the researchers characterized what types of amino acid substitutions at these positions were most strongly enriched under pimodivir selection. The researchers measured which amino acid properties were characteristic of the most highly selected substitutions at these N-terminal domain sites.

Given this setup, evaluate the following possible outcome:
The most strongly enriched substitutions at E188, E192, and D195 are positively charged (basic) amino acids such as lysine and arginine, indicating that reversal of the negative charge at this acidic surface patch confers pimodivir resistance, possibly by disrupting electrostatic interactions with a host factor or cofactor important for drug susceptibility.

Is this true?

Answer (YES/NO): YES